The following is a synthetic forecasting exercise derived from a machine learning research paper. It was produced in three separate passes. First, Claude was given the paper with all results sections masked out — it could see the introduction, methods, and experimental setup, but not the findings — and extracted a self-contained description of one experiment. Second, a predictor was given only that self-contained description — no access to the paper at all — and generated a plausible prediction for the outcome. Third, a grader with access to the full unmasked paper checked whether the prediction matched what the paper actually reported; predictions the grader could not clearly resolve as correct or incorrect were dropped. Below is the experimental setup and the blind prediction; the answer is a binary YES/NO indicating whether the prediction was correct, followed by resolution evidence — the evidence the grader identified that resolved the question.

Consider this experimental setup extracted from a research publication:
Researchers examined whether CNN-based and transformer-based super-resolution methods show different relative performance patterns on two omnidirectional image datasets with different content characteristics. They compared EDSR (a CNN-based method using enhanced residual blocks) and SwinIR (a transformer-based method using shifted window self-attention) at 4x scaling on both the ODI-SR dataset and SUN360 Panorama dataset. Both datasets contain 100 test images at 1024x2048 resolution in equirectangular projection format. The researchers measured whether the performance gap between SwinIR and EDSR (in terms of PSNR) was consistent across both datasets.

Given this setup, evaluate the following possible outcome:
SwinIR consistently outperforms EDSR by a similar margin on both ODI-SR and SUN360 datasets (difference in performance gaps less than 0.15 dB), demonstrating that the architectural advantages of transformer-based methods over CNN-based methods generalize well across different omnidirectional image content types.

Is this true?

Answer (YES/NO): NO